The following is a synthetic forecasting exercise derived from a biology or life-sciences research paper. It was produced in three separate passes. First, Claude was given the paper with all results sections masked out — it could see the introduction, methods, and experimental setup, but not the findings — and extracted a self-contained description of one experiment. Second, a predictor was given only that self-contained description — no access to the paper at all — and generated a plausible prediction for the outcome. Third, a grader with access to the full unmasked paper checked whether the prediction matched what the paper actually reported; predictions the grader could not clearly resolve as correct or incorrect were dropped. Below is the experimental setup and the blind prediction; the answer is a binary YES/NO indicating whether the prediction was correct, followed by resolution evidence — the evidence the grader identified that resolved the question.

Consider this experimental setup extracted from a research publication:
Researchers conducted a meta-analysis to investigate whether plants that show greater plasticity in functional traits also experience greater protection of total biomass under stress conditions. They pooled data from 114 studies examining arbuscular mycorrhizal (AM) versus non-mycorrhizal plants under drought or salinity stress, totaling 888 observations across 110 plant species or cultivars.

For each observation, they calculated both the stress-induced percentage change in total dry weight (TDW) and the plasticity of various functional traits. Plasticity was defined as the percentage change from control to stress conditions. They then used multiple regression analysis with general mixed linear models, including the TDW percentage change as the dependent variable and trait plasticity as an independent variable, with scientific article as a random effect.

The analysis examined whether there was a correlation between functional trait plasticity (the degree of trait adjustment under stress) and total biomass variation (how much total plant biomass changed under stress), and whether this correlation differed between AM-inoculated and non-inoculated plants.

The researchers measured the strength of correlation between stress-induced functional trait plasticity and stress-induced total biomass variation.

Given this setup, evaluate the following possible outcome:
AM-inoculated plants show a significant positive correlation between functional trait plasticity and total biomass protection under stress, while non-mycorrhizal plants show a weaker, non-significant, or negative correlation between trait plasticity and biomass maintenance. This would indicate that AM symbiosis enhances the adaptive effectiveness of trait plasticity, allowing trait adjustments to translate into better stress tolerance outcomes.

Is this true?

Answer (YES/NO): NO